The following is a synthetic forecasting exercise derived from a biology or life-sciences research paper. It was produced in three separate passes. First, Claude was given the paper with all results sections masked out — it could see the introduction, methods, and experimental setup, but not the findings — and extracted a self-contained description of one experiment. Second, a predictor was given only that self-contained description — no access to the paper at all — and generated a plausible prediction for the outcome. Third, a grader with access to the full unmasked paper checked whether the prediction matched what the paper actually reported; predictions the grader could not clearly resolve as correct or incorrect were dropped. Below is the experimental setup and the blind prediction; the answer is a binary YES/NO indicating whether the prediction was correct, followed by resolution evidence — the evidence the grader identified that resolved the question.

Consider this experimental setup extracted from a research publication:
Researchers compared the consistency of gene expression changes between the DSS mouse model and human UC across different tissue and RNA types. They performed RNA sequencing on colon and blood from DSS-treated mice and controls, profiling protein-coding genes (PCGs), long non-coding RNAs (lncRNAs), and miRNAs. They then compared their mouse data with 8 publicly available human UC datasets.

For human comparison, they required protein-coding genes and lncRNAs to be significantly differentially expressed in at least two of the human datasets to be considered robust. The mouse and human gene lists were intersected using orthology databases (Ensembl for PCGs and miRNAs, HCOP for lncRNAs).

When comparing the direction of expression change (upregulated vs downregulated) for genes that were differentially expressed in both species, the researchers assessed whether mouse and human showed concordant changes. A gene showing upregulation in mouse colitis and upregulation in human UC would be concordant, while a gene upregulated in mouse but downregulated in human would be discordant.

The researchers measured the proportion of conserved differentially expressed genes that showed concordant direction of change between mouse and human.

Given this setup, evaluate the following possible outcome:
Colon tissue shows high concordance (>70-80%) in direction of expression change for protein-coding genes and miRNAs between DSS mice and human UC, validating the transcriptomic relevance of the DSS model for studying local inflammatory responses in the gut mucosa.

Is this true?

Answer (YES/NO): YES